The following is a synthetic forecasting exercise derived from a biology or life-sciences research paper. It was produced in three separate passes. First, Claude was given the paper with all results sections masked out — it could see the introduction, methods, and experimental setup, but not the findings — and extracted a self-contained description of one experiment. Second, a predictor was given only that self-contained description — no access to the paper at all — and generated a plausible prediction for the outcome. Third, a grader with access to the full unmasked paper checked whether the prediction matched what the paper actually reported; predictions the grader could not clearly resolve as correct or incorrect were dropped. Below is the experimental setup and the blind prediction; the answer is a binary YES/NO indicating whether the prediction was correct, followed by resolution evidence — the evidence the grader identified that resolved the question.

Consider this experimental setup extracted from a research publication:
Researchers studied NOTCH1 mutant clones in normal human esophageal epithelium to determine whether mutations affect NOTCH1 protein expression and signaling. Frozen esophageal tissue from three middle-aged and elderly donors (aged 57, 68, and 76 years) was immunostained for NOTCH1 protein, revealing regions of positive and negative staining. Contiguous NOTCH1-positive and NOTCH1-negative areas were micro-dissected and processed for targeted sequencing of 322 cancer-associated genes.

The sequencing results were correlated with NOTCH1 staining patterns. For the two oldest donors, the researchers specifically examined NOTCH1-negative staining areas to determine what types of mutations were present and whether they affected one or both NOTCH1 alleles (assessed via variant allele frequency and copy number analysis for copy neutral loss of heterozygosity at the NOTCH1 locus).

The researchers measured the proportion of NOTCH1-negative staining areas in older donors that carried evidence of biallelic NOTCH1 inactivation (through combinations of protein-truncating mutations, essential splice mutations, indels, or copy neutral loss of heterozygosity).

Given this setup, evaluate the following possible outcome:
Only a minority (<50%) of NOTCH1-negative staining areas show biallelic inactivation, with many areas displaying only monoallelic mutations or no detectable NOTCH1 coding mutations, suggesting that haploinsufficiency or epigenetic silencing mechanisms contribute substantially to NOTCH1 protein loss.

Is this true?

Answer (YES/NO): NO